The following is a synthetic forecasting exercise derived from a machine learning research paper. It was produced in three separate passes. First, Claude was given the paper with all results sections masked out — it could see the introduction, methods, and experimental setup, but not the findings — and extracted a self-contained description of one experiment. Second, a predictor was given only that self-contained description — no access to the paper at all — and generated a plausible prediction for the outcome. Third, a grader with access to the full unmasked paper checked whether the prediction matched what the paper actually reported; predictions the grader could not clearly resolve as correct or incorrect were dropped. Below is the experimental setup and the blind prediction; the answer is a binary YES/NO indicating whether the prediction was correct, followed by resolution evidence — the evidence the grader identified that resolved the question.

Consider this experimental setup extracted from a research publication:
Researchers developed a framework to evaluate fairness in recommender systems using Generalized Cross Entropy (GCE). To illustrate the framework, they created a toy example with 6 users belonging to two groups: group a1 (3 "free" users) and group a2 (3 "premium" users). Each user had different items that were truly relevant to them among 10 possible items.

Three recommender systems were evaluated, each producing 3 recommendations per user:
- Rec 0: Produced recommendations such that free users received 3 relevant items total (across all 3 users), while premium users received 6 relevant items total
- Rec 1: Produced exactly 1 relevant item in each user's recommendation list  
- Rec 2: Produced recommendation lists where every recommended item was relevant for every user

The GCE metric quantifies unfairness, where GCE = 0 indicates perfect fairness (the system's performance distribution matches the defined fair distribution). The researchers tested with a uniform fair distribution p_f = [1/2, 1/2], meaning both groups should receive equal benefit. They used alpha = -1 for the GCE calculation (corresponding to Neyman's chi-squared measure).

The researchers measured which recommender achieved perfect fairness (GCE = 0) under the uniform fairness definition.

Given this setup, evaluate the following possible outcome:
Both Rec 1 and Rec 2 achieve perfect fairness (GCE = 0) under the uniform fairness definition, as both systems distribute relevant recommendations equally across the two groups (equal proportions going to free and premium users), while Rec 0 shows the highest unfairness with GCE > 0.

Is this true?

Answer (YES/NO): NO